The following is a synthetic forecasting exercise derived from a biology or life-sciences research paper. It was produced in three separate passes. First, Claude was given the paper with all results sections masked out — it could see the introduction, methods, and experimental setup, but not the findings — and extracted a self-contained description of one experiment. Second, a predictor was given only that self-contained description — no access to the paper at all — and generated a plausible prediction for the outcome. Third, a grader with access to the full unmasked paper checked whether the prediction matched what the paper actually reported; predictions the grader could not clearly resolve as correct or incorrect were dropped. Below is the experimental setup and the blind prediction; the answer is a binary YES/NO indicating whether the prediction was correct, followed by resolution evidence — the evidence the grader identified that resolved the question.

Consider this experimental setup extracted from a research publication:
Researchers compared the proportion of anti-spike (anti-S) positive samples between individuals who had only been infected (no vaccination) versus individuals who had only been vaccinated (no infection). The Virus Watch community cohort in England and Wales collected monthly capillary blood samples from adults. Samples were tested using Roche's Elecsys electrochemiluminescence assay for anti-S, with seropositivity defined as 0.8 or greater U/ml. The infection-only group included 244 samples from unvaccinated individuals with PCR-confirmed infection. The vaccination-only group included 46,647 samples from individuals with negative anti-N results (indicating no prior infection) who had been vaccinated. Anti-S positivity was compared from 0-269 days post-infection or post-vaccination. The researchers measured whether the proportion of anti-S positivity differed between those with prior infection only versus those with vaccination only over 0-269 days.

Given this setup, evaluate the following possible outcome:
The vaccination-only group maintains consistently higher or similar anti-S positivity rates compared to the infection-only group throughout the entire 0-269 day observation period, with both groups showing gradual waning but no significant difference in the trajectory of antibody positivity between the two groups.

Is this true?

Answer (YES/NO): NO